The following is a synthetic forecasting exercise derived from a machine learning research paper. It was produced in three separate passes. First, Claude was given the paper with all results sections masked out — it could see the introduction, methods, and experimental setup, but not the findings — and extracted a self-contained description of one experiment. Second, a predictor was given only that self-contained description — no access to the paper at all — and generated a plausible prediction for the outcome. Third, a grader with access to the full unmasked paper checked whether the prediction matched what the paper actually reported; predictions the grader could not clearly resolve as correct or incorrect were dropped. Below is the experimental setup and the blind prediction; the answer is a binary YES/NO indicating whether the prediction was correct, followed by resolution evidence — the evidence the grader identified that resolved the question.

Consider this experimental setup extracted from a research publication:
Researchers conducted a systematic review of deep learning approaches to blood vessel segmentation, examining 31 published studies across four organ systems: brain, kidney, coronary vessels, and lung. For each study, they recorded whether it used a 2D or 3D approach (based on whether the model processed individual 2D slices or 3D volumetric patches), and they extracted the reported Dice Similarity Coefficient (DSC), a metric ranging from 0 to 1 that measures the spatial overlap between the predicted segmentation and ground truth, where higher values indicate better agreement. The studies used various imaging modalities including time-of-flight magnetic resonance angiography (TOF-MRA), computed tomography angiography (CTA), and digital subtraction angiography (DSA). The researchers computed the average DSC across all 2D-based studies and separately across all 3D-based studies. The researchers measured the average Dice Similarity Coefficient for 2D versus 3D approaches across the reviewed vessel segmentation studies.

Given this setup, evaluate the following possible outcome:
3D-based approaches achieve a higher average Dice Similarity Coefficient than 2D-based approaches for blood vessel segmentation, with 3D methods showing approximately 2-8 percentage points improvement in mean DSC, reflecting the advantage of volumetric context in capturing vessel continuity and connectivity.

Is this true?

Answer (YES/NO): YES